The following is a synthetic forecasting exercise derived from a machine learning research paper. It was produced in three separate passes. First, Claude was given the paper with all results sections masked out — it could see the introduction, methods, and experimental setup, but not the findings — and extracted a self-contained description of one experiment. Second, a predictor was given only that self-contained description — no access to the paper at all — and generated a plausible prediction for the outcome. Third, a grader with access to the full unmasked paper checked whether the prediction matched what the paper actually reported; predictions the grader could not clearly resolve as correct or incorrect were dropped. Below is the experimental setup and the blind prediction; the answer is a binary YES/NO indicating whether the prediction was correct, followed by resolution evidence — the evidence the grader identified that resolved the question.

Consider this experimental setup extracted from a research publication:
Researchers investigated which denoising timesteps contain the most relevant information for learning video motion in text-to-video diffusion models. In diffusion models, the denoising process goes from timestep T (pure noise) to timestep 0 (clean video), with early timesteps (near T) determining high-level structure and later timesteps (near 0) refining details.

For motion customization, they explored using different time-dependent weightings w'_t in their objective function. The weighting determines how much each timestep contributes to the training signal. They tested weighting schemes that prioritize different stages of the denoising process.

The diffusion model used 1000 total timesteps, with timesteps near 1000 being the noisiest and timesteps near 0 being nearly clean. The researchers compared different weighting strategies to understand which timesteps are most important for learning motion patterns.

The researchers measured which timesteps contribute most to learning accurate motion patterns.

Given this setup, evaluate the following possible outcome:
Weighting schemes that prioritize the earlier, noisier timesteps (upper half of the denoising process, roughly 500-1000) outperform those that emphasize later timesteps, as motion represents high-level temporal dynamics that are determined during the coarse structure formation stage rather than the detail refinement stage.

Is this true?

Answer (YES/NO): YES